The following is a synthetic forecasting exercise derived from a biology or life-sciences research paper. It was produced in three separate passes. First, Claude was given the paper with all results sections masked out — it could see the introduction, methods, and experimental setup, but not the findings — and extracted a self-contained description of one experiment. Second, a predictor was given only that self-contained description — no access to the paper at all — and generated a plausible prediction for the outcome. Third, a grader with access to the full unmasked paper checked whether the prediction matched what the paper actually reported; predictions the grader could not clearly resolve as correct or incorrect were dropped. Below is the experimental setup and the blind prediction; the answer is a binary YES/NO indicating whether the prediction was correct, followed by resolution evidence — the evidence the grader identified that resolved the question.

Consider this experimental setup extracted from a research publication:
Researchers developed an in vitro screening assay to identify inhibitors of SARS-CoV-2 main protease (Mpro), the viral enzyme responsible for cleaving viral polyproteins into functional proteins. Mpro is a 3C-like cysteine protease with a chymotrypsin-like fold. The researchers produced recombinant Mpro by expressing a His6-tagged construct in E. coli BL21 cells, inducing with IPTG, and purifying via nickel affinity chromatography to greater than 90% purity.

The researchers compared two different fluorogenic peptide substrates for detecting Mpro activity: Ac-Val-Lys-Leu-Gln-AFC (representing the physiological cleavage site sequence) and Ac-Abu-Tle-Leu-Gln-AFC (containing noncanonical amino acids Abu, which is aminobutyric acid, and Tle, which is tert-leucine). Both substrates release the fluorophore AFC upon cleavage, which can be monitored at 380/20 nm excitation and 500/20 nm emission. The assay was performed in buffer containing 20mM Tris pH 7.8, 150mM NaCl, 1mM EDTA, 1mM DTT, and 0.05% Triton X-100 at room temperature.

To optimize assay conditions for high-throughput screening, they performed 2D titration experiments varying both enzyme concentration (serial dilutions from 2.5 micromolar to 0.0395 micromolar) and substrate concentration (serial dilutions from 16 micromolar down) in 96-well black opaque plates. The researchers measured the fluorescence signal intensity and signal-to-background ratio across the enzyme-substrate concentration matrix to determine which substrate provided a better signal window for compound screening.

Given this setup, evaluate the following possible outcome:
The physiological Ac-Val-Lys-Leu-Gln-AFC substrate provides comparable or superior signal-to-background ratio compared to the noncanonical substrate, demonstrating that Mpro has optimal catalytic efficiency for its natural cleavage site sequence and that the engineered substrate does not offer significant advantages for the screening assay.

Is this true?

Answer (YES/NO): NO